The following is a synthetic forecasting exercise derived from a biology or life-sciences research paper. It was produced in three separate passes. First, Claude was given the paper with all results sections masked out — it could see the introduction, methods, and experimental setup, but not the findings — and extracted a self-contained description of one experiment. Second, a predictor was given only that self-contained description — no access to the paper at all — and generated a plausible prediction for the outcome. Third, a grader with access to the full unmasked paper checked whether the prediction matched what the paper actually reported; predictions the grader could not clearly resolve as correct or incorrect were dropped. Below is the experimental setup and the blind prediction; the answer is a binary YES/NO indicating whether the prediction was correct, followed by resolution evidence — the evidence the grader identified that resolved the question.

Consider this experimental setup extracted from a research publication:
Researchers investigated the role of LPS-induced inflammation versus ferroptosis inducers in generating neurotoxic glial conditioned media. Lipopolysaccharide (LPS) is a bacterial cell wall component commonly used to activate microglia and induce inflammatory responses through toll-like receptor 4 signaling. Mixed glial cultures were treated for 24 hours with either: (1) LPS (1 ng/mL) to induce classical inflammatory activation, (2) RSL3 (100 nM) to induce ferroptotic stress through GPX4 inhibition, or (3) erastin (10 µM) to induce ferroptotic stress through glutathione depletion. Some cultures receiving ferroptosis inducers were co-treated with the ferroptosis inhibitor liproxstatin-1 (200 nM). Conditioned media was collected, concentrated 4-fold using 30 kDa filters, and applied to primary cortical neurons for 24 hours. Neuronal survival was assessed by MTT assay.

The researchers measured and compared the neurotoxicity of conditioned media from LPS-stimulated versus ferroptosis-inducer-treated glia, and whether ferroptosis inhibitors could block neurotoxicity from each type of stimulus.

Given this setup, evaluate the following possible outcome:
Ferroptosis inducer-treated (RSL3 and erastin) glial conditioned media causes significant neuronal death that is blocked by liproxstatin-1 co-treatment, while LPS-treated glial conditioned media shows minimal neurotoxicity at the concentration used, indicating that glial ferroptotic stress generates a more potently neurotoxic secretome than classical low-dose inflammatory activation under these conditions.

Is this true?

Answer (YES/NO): NO